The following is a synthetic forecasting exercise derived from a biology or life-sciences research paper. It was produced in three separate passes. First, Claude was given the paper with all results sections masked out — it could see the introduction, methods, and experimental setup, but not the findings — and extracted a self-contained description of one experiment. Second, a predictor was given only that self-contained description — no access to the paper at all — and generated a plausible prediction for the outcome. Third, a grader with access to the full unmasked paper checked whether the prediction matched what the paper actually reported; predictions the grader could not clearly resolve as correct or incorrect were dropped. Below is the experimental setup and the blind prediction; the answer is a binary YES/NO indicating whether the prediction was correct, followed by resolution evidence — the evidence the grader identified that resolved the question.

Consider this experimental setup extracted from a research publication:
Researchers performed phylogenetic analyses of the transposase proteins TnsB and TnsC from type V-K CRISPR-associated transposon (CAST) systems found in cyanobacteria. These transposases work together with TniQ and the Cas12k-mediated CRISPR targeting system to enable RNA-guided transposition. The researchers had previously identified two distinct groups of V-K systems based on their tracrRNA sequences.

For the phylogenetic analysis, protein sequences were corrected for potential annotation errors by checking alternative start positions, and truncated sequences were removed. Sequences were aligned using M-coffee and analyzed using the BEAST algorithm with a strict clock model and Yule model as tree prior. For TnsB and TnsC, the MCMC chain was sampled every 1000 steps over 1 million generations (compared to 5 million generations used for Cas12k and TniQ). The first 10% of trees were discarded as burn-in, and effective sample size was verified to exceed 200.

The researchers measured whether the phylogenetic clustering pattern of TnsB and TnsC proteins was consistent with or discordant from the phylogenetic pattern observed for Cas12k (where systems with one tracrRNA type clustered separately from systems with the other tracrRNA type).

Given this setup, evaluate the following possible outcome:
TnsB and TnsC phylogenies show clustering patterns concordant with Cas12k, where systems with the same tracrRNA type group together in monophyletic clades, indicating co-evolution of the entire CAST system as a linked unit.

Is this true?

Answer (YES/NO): YES